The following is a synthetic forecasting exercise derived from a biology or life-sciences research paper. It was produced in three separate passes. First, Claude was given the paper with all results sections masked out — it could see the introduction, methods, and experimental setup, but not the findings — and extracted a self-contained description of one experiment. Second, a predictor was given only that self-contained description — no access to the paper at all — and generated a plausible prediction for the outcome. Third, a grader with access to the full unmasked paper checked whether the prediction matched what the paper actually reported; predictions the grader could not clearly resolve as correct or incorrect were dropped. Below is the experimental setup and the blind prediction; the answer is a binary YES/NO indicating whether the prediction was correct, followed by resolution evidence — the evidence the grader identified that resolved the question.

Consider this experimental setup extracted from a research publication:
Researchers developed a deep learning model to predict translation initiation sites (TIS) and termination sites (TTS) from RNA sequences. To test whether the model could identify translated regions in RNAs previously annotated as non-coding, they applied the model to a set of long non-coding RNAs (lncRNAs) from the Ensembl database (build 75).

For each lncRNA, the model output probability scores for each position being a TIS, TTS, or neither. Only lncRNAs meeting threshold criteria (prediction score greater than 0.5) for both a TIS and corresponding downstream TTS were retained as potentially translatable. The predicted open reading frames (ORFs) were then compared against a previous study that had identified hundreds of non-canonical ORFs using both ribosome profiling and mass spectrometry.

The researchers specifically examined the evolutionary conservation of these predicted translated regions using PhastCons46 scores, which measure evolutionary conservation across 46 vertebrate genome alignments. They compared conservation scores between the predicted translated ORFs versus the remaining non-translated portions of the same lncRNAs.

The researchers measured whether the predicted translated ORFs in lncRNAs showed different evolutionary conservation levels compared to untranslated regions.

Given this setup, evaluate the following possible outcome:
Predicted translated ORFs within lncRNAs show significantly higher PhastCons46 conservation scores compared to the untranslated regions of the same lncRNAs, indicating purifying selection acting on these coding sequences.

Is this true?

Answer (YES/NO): NO